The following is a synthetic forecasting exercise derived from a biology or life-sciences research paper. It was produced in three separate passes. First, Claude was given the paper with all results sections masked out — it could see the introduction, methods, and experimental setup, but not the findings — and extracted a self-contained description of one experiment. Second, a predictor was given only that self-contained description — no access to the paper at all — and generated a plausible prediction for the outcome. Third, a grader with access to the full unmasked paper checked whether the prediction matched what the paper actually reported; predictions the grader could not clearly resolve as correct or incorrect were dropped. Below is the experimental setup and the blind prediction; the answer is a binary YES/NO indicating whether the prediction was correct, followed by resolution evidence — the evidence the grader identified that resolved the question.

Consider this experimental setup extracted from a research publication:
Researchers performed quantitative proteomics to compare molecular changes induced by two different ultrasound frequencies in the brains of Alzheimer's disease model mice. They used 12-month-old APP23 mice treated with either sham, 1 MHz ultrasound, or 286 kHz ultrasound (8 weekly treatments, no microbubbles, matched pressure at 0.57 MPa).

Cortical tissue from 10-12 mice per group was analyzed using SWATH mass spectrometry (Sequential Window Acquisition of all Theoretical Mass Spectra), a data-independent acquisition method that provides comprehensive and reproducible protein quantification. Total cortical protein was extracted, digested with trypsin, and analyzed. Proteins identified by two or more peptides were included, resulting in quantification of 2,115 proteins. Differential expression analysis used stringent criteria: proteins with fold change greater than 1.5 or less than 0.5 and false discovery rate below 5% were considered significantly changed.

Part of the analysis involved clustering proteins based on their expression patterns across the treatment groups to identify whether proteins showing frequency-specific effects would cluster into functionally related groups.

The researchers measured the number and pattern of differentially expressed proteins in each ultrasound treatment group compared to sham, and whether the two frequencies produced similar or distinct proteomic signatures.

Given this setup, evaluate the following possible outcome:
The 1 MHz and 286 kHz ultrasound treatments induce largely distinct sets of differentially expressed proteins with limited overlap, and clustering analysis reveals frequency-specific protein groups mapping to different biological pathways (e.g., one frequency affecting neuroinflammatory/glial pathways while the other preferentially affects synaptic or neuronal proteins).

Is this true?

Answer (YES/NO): NO